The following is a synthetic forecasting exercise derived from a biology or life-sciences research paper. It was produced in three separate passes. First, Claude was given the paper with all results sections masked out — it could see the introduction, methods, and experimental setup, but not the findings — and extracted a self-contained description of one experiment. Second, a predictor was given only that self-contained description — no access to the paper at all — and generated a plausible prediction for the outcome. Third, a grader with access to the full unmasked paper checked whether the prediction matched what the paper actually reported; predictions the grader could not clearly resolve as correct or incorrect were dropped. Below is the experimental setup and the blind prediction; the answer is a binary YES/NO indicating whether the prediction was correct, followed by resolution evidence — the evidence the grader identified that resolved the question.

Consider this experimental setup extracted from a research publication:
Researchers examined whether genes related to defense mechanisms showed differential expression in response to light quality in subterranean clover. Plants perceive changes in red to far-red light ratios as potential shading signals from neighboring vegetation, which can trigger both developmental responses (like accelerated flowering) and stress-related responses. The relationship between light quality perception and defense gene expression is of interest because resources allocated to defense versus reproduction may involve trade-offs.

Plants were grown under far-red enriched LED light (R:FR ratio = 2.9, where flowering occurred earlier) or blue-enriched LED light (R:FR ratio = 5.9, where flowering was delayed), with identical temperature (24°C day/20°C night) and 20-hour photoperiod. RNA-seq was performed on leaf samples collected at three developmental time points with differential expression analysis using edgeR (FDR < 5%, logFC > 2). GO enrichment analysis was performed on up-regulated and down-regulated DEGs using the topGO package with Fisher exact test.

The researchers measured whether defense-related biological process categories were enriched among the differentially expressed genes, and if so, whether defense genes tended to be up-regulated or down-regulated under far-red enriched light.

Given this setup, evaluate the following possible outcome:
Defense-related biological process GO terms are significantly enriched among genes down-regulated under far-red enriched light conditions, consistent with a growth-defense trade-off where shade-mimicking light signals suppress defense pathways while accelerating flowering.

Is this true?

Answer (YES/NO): YES